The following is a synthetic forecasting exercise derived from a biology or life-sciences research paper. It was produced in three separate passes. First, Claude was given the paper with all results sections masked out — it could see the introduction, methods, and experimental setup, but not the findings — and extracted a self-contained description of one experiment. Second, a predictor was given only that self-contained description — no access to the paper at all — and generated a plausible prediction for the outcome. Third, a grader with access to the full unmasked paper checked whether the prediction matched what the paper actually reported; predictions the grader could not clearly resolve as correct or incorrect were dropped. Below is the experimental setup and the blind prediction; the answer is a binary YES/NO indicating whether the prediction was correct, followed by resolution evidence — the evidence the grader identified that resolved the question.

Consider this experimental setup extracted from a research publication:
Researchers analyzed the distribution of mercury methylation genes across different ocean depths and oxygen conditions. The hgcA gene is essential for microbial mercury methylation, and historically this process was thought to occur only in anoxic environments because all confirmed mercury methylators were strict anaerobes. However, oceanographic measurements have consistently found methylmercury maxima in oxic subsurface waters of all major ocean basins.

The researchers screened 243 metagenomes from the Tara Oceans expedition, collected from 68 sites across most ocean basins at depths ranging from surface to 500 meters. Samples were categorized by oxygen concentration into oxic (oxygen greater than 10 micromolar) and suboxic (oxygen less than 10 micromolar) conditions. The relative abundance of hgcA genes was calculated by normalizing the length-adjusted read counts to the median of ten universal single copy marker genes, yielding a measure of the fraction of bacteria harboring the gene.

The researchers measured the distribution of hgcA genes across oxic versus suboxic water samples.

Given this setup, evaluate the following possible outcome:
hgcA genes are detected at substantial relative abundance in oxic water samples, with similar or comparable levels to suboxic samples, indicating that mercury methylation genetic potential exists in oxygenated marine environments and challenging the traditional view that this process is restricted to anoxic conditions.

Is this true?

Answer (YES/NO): NO